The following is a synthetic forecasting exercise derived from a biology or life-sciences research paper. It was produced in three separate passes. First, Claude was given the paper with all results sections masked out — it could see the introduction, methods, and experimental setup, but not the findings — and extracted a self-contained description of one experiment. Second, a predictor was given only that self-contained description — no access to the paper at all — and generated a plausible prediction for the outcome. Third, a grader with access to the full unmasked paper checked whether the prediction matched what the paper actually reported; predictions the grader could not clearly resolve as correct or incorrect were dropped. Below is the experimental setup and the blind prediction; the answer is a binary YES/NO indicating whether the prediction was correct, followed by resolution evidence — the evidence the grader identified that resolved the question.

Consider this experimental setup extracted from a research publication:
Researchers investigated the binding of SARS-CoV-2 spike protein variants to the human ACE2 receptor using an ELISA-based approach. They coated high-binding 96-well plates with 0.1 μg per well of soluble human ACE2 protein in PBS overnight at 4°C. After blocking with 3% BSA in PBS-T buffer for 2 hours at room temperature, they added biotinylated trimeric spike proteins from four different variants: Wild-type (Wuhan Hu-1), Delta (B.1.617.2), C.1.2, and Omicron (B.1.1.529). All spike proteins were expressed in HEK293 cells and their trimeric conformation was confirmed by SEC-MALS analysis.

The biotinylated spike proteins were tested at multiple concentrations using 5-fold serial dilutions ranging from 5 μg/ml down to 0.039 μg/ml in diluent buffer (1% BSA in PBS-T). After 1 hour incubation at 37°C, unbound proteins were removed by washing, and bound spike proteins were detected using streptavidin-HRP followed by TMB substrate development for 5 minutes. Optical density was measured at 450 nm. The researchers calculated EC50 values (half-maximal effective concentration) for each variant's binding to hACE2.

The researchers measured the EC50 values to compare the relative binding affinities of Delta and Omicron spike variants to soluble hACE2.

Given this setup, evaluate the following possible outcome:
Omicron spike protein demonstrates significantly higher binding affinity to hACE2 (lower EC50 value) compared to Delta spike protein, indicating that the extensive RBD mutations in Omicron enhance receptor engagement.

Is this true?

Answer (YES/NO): YES